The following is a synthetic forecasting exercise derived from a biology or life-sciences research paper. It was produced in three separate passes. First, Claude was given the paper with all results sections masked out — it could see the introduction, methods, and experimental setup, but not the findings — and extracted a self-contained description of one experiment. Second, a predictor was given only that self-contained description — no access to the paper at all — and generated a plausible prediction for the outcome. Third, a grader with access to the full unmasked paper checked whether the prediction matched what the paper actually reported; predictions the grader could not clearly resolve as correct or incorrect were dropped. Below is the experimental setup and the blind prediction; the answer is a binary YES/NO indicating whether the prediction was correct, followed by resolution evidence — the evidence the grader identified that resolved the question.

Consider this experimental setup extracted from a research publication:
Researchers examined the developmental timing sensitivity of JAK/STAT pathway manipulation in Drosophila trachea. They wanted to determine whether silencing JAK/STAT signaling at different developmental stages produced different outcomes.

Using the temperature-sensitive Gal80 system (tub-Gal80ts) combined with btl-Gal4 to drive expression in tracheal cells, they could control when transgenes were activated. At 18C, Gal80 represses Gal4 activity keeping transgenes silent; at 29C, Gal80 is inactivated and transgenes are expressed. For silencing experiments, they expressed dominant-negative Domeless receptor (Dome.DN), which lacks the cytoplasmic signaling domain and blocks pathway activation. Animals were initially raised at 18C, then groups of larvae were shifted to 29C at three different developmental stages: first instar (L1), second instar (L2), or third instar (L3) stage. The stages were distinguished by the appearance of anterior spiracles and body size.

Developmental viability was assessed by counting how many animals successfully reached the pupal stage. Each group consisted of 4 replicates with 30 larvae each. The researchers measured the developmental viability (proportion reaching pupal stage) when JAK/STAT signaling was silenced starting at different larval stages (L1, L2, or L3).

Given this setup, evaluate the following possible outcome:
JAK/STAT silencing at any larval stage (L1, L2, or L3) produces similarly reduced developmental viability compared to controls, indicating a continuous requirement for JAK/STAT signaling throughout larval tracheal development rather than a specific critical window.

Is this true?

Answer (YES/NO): NO